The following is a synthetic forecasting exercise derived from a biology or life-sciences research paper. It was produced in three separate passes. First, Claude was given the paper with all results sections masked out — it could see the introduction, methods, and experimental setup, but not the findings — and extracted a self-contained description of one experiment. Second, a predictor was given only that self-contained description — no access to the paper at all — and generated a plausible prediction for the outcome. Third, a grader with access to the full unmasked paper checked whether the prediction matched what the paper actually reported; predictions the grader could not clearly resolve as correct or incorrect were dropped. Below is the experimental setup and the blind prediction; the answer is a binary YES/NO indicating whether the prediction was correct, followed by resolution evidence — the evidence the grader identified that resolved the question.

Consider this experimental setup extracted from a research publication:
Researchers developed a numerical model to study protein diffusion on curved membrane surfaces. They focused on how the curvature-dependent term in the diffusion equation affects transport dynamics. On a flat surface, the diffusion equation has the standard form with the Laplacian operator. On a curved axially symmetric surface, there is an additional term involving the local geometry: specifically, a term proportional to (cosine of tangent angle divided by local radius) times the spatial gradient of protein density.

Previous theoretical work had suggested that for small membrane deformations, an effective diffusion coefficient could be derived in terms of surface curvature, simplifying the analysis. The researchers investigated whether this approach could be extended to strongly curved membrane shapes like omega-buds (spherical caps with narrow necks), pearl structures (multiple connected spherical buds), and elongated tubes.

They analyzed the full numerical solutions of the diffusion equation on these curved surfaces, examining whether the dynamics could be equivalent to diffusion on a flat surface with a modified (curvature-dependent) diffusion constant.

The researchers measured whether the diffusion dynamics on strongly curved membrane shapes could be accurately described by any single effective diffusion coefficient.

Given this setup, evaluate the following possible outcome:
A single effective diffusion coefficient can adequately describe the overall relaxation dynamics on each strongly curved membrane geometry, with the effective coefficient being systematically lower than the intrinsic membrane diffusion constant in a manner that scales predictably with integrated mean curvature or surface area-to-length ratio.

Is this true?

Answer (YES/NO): NO